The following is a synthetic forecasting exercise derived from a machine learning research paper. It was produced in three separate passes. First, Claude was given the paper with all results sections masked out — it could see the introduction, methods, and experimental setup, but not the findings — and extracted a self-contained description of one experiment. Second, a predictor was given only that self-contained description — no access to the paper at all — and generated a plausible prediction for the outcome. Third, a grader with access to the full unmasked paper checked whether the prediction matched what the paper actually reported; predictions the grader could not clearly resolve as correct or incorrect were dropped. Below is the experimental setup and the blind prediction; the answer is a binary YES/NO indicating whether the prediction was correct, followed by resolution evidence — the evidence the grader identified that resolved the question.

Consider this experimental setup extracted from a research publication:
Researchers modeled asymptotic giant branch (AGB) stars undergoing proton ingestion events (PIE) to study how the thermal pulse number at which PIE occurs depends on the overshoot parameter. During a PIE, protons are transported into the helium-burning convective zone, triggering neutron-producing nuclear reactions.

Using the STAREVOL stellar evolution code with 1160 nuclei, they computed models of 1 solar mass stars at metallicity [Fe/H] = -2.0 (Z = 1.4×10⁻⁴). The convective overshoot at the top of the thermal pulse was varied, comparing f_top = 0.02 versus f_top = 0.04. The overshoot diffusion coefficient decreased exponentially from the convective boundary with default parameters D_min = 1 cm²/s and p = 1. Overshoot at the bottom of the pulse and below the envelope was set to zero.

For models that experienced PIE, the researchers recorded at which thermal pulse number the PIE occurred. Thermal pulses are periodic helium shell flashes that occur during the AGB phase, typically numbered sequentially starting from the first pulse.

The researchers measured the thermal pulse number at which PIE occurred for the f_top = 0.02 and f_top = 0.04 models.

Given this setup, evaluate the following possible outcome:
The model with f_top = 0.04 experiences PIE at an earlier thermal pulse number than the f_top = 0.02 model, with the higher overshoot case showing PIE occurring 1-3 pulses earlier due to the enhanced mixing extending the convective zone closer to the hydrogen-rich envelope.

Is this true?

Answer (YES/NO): YES